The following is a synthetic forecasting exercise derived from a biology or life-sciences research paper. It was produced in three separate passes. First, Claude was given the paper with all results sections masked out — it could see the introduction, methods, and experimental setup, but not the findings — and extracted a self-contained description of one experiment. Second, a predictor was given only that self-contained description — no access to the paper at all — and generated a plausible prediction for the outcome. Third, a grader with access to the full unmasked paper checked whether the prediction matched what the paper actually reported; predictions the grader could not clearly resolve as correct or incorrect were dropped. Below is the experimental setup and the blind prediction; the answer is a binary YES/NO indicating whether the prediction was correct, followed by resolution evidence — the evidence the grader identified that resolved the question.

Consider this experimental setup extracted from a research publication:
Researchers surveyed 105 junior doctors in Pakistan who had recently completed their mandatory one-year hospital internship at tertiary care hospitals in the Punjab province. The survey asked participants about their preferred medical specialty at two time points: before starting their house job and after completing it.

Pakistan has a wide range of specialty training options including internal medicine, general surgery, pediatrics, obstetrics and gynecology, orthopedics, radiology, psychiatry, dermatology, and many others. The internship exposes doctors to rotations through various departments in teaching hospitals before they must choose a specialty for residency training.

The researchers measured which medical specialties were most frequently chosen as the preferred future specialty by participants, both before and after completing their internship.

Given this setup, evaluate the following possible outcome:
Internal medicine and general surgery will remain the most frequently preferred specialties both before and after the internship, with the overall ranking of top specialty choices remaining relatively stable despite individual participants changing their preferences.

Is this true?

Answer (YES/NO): YES